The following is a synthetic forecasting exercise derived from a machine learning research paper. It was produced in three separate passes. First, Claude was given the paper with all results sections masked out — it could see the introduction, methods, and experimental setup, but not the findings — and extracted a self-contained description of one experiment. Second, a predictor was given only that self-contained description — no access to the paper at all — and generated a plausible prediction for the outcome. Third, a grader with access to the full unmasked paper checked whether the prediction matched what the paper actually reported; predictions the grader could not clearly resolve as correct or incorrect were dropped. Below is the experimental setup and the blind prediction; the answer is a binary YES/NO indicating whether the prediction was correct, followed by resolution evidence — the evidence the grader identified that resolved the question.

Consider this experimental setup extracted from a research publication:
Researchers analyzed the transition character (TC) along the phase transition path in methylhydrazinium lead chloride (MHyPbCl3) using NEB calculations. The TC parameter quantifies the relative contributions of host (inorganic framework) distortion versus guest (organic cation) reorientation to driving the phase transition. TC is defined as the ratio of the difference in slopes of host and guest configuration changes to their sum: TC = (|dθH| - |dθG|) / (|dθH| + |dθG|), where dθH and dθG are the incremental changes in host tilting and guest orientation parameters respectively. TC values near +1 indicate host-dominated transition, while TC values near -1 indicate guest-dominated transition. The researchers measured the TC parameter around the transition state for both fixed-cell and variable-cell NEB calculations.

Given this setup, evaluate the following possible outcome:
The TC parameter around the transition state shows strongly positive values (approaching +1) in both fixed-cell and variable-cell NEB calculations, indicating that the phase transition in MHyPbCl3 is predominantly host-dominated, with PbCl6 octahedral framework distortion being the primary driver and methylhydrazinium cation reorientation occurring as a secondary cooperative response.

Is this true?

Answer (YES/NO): NO